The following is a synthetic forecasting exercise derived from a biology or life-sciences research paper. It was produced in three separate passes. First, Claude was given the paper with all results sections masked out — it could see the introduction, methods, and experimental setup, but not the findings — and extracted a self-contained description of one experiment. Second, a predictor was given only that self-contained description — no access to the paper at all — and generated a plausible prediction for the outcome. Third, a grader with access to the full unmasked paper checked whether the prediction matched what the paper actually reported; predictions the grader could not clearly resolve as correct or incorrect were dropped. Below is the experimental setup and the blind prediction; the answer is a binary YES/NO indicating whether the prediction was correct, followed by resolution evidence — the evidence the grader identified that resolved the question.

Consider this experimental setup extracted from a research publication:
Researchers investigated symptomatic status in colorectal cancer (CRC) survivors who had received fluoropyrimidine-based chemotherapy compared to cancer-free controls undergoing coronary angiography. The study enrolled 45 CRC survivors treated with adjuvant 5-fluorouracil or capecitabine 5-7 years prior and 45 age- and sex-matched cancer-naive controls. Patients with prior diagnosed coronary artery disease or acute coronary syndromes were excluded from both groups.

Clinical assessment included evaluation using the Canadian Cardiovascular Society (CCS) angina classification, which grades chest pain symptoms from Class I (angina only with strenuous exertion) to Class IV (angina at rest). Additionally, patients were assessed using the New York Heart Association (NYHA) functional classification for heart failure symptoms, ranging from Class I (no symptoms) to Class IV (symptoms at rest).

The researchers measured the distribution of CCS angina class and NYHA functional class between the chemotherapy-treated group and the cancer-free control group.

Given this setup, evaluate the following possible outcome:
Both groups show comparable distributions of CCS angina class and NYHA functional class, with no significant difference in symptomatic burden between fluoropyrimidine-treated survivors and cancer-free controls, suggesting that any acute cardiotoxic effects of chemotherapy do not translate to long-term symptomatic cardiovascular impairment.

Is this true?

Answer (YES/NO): NO